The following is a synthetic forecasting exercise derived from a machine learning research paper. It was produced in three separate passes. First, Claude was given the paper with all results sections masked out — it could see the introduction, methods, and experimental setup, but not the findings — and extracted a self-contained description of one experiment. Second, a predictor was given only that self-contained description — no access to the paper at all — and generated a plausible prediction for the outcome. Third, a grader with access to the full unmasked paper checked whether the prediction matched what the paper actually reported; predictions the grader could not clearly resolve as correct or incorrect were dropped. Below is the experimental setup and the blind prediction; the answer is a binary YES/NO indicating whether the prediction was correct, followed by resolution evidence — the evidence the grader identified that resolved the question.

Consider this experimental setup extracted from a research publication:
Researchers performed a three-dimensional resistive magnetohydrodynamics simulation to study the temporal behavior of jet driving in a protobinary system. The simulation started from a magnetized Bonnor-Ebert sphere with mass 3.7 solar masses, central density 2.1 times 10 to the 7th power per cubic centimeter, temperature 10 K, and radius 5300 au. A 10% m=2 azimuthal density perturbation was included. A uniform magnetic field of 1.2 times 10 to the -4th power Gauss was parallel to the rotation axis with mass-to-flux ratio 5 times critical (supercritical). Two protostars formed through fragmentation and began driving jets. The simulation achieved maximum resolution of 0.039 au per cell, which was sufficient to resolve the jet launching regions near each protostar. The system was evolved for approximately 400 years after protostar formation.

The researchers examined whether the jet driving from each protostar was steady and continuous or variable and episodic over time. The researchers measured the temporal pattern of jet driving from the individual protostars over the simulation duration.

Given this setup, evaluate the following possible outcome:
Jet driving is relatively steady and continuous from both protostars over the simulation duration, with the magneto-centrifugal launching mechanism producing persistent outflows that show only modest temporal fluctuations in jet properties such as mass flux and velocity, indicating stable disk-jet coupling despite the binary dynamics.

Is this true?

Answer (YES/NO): NO